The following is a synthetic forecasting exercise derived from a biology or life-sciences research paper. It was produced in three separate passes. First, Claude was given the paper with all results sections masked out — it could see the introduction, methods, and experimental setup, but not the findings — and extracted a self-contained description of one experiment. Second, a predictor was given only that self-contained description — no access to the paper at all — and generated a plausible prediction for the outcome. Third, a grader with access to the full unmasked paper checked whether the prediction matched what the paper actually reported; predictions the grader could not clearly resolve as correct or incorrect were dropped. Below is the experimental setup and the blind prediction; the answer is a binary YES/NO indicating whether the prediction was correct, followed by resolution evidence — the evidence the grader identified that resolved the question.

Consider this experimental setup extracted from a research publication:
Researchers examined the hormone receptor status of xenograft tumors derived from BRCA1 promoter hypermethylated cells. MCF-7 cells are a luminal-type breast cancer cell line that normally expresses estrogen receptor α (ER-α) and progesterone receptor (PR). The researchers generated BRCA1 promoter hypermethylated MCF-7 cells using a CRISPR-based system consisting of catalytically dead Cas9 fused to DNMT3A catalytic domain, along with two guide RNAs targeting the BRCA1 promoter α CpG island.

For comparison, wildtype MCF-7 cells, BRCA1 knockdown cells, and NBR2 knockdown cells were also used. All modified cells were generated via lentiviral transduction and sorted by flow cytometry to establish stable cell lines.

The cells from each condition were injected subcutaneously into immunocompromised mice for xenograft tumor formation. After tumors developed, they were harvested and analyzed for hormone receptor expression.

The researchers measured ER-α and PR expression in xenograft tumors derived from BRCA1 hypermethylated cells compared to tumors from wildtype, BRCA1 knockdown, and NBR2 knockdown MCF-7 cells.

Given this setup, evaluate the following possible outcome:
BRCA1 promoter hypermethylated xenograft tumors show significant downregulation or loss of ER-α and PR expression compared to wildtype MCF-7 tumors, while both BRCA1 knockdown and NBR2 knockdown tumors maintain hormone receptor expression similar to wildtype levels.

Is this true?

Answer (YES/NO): YES